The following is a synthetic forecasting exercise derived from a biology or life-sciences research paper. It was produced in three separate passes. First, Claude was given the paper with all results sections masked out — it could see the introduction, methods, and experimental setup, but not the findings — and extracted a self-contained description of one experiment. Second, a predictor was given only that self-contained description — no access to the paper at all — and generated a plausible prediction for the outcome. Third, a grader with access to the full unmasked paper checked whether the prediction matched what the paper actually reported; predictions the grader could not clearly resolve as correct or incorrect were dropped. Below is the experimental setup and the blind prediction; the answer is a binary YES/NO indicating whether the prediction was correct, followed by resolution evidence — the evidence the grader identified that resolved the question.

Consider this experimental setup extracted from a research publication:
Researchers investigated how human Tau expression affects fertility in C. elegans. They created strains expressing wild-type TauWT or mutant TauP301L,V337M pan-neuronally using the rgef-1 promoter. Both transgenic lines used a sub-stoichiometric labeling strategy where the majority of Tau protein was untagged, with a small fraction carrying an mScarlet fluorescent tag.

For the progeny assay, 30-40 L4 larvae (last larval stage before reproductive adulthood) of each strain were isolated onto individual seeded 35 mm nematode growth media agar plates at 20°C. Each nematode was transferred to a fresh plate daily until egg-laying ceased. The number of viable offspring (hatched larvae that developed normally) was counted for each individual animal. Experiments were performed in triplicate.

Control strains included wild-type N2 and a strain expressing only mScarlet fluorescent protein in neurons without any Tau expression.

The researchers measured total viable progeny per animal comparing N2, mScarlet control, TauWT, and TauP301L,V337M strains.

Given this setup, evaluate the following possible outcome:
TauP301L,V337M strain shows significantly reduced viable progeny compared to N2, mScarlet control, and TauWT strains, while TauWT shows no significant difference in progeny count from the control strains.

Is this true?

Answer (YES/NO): NO